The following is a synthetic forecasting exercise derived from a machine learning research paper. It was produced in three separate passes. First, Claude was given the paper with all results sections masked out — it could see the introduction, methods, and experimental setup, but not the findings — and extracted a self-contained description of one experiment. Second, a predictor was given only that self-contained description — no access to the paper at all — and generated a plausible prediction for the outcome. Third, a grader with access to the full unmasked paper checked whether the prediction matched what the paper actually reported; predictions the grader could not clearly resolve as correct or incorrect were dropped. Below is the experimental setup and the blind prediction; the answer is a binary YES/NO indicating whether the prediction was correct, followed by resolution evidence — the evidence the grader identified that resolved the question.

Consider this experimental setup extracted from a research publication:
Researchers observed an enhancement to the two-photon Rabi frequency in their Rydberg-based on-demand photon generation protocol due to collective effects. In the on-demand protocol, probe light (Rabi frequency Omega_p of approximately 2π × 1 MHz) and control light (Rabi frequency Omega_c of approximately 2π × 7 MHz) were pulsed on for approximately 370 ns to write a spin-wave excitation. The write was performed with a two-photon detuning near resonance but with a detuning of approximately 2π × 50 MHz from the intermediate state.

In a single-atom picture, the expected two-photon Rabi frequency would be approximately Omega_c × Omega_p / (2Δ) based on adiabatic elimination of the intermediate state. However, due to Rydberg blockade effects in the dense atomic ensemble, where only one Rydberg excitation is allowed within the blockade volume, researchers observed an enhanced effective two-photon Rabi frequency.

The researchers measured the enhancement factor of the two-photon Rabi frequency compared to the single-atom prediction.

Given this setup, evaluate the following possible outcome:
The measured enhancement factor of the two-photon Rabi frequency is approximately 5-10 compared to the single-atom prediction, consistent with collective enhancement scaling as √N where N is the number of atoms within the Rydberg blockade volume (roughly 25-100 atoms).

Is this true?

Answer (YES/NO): NO